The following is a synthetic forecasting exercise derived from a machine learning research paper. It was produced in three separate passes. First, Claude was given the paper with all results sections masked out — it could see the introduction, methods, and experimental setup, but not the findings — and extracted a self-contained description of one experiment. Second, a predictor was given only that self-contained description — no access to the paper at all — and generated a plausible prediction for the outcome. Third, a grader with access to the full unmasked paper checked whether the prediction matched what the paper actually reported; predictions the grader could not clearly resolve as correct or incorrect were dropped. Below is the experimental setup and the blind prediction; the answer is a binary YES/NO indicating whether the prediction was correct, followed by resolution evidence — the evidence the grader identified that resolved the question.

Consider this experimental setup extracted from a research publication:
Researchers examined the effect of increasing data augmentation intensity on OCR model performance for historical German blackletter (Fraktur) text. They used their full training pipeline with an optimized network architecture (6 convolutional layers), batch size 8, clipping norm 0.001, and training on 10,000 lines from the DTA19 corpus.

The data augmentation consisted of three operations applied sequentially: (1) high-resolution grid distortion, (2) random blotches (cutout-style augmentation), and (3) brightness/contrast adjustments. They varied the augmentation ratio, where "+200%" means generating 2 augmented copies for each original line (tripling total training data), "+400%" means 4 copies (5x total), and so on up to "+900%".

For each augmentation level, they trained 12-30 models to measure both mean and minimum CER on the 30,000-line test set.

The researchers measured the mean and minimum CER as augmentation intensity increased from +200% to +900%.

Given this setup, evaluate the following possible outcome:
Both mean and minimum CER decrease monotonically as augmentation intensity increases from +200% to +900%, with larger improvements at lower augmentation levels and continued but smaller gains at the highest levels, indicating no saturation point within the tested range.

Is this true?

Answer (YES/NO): NO